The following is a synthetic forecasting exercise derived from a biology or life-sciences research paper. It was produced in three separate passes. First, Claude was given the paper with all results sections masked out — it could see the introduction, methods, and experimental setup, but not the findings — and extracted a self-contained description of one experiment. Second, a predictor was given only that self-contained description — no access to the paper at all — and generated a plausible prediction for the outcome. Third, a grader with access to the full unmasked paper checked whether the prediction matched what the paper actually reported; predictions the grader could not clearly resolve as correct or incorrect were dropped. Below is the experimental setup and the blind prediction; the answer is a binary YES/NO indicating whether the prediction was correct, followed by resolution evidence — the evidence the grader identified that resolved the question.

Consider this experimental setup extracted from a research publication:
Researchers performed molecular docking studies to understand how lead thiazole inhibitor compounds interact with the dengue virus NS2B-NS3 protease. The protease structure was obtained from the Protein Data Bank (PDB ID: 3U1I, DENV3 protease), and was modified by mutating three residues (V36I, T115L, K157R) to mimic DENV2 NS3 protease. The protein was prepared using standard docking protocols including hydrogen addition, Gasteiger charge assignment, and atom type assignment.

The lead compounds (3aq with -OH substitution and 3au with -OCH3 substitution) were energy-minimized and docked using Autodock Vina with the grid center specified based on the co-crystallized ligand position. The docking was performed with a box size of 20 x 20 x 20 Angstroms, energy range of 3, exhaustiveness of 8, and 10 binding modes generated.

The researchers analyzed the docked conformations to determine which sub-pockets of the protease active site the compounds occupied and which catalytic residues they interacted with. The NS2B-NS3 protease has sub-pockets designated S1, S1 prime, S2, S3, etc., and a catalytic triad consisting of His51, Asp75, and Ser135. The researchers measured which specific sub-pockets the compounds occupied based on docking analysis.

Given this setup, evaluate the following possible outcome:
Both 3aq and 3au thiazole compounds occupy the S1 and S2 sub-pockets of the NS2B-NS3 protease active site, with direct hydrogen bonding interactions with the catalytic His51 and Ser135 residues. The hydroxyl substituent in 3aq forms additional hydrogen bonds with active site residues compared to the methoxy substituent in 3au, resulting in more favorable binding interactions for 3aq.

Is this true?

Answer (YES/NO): NO